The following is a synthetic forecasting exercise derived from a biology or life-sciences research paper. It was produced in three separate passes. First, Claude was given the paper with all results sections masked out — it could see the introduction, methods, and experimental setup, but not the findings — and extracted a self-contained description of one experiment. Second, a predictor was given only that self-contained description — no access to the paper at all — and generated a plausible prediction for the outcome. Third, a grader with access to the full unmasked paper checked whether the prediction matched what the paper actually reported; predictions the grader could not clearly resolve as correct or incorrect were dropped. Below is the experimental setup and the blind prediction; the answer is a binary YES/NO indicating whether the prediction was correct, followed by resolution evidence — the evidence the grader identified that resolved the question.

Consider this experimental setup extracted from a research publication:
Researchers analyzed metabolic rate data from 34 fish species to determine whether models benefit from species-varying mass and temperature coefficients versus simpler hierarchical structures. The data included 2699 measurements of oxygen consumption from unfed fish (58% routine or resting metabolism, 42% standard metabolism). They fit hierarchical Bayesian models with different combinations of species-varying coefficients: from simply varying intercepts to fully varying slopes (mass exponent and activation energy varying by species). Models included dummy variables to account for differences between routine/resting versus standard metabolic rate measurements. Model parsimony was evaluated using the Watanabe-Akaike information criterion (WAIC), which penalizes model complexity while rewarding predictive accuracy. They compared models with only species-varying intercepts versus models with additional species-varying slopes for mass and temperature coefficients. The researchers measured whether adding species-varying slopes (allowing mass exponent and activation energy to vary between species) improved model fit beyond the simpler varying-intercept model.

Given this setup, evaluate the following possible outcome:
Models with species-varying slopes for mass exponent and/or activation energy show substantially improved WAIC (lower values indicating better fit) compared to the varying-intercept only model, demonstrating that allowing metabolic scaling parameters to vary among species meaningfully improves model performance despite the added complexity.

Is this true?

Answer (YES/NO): YES